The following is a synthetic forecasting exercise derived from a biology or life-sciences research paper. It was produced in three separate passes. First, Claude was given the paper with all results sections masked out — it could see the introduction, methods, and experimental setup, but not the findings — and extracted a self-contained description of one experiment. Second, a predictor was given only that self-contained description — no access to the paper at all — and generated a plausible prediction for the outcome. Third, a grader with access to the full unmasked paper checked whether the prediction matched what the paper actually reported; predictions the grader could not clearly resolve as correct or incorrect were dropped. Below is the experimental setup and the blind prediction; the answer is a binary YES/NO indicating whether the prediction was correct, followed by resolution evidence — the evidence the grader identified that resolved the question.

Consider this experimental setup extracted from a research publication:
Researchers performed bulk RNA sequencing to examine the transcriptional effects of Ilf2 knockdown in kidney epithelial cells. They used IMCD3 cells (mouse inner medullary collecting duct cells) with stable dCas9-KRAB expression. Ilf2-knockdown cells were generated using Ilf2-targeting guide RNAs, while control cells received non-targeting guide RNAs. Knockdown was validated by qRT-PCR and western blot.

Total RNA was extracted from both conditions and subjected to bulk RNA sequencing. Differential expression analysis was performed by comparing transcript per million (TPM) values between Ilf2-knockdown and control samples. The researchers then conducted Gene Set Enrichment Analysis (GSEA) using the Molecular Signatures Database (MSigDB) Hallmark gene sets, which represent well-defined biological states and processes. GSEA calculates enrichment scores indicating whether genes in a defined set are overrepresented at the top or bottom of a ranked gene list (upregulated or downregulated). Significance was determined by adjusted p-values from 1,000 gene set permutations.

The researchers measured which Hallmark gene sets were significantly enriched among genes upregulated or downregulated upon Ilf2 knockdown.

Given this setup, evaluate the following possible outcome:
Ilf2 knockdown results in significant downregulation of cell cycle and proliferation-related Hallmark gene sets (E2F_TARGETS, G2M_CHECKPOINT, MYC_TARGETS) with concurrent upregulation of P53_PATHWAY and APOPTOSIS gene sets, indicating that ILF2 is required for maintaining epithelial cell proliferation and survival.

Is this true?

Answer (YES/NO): NO